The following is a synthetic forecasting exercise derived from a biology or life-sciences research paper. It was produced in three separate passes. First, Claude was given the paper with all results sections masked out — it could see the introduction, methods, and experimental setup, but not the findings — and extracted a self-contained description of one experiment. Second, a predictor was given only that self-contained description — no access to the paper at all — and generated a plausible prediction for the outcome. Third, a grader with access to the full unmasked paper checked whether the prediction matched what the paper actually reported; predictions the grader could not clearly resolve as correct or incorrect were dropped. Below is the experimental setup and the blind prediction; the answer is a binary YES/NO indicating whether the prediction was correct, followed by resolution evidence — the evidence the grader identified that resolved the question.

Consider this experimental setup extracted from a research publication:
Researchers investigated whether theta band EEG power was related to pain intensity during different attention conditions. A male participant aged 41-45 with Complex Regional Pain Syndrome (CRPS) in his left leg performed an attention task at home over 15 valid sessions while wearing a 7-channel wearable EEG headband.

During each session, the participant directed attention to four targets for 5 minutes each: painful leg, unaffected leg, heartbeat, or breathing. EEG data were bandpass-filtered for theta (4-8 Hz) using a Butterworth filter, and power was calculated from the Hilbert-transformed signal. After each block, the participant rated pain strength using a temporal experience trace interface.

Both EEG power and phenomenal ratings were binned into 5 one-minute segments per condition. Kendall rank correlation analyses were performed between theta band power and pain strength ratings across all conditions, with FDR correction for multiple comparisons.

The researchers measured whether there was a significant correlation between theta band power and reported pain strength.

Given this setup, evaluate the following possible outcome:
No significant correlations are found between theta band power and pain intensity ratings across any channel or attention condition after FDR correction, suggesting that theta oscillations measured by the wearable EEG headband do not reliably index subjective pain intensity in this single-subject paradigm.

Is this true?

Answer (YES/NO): NO